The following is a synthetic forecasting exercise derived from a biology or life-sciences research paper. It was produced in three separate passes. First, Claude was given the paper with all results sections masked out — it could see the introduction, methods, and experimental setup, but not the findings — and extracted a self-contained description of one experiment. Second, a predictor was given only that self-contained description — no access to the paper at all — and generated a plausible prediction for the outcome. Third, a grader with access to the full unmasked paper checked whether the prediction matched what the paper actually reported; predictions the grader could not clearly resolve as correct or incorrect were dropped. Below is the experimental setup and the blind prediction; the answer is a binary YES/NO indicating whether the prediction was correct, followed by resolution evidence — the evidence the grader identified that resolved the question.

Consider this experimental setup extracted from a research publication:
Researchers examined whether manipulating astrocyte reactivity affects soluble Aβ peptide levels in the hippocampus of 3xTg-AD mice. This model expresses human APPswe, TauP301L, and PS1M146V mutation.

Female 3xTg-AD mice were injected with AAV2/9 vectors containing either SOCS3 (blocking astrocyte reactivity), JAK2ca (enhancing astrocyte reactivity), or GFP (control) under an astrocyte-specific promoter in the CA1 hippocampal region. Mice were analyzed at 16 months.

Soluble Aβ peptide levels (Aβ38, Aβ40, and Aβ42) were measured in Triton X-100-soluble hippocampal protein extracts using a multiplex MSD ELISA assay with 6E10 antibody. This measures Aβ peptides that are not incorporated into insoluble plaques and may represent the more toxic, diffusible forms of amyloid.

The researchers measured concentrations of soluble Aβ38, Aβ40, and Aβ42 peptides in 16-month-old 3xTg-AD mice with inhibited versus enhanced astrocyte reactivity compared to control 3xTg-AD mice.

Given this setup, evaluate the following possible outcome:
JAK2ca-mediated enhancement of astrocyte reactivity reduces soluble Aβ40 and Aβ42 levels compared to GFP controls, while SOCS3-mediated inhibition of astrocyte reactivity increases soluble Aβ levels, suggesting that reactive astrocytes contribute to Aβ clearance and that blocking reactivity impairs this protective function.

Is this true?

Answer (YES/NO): NO